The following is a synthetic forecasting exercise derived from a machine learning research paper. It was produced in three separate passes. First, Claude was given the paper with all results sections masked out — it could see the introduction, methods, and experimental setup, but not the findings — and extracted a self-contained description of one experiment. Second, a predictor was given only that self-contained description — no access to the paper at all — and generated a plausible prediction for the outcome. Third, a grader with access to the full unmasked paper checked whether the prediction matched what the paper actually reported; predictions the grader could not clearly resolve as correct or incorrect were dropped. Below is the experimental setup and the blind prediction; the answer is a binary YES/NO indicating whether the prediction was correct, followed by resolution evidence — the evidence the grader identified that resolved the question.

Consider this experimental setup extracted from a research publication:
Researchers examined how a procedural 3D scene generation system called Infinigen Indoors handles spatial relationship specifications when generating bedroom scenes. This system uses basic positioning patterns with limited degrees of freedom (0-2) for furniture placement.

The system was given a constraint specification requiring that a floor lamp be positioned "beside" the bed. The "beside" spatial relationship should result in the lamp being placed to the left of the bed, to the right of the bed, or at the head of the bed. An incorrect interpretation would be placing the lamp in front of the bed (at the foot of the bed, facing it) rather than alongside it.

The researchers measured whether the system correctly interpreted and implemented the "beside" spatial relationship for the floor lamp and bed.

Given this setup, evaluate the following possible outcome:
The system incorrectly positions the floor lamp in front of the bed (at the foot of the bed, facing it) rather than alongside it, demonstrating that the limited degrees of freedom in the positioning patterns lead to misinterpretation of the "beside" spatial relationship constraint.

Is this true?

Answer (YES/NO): YES